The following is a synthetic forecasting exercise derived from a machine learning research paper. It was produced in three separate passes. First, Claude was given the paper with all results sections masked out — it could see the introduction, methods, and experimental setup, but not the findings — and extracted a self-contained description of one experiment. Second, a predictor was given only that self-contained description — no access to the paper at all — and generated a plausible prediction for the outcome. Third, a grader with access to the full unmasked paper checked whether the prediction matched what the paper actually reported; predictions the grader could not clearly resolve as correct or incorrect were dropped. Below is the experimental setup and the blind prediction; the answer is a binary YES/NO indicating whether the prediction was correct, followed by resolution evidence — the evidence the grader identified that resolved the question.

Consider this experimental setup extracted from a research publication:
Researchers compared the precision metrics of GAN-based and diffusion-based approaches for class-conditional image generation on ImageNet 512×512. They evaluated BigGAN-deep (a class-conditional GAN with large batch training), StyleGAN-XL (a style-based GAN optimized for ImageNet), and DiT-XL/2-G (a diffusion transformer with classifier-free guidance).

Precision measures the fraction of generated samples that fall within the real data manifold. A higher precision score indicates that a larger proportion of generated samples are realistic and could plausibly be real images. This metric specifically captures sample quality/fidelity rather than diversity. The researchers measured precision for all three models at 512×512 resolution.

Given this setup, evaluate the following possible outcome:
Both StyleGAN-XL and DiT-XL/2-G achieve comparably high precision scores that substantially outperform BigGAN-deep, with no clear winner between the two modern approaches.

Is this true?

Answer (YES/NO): NO